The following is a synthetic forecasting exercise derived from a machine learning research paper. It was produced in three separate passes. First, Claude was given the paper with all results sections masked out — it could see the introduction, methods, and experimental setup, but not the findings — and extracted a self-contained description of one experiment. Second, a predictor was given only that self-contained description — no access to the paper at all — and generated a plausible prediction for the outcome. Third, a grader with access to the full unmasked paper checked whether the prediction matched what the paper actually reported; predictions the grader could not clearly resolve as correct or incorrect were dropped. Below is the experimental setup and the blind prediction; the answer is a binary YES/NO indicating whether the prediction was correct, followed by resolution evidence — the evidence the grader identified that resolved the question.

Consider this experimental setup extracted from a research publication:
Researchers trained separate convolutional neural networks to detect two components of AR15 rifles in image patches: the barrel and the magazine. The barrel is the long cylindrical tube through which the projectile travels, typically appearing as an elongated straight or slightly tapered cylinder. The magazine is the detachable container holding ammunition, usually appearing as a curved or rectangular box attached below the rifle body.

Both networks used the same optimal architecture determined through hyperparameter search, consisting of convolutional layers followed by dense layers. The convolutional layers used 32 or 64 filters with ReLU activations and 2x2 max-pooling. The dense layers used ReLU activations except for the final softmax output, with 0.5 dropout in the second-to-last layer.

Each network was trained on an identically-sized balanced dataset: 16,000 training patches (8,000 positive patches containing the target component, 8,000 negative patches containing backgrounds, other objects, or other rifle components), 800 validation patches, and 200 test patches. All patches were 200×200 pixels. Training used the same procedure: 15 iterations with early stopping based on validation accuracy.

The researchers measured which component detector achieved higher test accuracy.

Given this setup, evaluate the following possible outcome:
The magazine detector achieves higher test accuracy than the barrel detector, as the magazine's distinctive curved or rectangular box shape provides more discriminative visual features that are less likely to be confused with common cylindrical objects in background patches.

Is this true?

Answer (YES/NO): NO